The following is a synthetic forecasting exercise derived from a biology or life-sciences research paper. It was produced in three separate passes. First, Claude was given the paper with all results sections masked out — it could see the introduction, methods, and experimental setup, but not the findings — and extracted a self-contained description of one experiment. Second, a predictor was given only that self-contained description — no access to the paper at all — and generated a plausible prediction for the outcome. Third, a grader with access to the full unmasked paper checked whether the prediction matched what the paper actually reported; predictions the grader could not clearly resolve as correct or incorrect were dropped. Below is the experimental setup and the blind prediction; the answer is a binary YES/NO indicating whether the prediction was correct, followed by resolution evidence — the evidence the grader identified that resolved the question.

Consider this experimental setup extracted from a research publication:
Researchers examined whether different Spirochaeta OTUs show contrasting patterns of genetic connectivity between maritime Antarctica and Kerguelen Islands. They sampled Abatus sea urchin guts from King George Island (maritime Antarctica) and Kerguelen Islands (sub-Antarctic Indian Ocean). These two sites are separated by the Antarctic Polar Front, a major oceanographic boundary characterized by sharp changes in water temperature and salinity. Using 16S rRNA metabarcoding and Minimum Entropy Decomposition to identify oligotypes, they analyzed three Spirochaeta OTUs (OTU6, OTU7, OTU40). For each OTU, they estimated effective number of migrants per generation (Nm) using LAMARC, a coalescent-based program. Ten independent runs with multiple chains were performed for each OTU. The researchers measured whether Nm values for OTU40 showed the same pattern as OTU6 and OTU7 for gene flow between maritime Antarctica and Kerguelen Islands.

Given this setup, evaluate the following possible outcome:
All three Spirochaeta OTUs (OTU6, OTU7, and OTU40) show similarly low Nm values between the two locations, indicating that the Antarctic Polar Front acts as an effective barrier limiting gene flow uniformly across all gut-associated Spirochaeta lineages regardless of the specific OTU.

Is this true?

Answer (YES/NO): NO